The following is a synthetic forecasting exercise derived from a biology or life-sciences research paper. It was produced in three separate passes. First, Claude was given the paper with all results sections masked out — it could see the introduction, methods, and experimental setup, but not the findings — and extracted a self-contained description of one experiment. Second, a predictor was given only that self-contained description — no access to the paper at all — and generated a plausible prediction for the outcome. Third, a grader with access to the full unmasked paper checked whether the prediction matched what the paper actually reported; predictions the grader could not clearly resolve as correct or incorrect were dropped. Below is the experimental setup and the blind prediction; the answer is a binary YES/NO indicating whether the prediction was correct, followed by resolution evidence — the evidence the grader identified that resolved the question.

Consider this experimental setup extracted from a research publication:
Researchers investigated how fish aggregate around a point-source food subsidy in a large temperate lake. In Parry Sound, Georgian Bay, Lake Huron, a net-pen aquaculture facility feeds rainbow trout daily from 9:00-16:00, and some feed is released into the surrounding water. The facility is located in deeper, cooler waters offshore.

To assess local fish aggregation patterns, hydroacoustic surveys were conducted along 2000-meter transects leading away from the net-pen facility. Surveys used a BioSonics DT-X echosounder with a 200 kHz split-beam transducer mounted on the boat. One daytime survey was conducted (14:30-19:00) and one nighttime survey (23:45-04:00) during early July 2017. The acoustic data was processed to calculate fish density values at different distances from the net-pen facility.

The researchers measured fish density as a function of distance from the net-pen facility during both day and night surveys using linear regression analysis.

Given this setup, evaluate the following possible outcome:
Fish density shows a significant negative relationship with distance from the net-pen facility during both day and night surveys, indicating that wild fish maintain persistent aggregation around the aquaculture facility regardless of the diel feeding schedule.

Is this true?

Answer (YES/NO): NO